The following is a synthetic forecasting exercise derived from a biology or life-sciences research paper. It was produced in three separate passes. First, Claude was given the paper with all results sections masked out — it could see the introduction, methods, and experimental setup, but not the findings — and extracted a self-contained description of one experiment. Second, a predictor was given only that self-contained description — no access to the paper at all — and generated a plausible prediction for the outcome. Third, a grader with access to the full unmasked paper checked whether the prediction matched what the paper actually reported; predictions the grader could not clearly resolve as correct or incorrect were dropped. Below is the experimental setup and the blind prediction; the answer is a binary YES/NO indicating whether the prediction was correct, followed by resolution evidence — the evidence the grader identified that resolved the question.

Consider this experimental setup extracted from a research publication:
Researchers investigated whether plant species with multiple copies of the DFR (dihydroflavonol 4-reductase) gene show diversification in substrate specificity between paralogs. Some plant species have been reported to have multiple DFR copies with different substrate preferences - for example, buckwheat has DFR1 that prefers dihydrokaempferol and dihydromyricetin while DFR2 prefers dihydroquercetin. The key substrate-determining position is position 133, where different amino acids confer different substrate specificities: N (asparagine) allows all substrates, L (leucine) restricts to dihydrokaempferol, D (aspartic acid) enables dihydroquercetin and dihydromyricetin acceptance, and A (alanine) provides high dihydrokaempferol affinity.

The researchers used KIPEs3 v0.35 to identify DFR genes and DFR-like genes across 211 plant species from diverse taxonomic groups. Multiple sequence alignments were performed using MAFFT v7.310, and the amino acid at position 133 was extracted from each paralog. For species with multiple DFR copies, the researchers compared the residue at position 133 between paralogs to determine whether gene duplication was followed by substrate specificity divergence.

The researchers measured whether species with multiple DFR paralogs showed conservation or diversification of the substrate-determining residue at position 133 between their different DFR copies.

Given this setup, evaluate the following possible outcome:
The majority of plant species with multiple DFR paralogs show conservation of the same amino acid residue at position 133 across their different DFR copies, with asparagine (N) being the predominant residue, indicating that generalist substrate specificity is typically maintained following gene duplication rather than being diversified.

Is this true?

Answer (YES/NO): NO